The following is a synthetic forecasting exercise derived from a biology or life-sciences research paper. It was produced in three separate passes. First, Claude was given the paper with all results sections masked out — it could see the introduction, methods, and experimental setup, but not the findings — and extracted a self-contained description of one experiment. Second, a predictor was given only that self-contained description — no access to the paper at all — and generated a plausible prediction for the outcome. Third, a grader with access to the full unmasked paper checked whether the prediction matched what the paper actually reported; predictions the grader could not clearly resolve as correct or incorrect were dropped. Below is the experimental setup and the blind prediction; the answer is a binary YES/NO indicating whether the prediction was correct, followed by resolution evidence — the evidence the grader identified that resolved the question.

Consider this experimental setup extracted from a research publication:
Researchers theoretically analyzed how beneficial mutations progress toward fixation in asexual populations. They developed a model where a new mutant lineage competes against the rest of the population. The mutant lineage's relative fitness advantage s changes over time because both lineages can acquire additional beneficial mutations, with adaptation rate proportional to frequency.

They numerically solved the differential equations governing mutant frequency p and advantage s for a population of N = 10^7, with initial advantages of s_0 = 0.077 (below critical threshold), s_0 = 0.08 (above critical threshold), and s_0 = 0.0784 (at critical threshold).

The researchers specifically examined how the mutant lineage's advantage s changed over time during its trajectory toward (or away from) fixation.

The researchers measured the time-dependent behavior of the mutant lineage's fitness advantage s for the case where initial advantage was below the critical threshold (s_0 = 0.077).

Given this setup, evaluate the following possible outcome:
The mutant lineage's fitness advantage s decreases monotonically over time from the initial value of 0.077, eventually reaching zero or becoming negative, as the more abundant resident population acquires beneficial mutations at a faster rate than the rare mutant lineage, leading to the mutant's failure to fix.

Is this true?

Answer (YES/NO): YES